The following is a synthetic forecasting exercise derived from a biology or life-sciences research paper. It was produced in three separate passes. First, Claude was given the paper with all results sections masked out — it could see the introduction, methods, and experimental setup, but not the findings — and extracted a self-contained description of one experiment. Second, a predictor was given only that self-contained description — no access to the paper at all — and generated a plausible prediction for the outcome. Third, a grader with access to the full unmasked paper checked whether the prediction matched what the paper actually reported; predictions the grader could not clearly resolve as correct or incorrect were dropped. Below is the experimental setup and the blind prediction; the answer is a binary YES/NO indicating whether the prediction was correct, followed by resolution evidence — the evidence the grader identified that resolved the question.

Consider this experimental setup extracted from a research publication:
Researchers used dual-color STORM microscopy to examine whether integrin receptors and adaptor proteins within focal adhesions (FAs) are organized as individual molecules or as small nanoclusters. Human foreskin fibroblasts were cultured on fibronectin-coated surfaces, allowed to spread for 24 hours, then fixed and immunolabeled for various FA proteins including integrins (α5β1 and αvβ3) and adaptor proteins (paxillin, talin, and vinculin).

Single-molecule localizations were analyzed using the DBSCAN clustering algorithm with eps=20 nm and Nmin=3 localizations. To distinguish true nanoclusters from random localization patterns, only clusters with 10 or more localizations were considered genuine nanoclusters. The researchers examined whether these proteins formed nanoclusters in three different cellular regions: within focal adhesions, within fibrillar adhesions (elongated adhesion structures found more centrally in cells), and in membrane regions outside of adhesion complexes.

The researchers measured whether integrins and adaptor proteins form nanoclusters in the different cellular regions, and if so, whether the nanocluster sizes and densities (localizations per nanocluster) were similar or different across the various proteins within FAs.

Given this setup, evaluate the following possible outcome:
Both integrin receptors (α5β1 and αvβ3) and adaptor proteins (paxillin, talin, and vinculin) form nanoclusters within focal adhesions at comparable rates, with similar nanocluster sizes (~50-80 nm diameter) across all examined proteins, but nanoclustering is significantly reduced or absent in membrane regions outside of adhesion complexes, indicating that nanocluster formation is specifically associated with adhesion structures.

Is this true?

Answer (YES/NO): NO